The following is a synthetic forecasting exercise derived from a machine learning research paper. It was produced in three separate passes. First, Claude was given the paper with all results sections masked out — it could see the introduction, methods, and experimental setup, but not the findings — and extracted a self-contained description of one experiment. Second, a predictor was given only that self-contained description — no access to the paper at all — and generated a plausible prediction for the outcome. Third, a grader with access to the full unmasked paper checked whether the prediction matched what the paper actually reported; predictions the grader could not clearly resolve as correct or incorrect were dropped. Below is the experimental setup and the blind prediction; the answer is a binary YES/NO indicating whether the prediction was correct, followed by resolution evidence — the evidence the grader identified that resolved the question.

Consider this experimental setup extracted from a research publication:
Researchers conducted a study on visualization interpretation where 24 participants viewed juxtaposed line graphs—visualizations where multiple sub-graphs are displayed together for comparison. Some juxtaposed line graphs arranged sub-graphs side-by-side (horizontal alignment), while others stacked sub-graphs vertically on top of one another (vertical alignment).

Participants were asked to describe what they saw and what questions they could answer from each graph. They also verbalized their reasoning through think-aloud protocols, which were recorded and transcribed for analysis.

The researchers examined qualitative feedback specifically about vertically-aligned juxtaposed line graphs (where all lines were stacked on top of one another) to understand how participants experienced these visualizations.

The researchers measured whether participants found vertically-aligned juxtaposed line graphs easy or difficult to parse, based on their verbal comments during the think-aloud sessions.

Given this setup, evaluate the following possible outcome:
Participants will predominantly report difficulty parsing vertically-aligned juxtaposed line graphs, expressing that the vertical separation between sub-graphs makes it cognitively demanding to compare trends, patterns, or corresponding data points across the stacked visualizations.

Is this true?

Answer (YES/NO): NO